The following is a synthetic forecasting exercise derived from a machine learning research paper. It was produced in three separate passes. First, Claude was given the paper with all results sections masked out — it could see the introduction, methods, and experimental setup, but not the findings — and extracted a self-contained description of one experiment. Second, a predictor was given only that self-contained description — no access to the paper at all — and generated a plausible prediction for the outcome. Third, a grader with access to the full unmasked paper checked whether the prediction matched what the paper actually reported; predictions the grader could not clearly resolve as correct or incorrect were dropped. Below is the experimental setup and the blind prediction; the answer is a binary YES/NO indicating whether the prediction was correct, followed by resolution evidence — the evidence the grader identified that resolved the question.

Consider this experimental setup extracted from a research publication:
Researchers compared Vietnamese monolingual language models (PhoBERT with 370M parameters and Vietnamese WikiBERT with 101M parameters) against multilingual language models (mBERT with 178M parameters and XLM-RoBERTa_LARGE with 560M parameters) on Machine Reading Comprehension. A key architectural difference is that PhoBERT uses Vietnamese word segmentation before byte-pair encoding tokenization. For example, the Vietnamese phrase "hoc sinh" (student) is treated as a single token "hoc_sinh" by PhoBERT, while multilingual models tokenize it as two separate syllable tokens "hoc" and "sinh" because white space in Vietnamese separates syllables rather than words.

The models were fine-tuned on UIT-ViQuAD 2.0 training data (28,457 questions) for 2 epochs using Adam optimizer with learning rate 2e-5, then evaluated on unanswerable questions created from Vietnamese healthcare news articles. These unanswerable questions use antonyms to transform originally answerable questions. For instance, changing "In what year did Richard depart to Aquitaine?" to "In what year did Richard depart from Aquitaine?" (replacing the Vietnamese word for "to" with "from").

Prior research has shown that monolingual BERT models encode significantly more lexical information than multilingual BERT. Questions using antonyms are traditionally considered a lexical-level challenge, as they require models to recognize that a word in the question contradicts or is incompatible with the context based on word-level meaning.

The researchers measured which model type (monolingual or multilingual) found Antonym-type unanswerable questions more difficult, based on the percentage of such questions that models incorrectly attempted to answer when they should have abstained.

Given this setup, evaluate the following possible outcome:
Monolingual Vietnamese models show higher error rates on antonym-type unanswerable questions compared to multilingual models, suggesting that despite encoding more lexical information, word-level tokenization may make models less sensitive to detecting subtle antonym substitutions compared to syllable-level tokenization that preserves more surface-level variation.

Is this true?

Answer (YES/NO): YES